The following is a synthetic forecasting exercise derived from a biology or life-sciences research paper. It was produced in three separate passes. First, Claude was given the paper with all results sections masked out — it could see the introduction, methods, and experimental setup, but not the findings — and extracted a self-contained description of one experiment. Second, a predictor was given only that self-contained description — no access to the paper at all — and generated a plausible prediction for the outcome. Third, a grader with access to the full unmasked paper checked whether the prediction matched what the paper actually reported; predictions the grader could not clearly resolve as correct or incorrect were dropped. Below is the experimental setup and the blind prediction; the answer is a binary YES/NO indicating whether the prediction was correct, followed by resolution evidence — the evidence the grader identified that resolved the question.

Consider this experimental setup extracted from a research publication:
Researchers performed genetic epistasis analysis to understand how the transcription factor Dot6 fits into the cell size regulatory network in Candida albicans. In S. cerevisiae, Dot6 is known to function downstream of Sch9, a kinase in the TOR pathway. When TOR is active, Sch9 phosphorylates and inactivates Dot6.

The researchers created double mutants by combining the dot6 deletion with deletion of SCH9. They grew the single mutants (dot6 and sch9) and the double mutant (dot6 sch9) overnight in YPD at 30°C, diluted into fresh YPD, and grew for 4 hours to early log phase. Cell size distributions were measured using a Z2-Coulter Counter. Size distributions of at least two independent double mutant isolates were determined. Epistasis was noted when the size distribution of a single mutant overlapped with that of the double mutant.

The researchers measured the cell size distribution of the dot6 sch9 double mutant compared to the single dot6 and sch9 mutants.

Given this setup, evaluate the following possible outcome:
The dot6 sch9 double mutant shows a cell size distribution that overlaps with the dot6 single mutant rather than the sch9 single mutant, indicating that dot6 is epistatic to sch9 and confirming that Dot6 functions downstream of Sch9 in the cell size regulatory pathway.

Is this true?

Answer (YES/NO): NO